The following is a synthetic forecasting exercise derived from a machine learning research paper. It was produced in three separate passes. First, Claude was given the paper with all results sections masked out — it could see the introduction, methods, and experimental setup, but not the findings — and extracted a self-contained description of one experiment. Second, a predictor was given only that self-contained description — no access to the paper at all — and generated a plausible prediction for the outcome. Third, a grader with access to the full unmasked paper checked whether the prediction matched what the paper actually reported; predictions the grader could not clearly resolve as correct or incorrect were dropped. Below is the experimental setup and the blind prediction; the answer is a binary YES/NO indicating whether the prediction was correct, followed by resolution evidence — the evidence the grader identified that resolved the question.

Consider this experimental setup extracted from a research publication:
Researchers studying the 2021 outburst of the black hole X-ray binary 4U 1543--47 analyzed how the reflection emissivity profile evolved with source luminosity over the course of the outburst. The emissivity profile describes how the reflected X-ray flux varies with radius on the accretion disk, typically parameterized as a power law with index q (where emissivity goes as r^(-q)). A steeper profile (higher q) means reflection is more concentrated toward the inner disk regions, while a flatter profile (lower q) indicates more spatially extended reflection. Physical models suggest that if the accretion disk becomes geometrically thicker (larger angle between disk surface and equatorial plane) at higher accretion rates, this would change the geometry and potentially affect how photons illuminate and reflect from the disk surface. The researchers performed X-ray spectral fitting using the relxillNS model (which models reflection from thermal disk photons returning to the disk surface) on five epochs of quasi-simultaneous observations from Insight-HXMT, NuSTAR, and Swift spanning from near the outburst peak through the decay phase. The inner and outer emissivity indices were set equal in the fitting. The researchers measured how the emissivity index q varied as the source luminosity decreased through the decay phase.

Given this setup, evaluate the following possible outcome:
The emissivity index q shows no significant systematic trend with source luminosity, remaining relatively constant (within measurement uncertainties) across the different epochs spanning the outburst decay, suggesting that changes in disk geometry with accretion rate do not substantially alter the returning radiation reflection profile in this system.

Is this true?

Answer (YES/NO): NO